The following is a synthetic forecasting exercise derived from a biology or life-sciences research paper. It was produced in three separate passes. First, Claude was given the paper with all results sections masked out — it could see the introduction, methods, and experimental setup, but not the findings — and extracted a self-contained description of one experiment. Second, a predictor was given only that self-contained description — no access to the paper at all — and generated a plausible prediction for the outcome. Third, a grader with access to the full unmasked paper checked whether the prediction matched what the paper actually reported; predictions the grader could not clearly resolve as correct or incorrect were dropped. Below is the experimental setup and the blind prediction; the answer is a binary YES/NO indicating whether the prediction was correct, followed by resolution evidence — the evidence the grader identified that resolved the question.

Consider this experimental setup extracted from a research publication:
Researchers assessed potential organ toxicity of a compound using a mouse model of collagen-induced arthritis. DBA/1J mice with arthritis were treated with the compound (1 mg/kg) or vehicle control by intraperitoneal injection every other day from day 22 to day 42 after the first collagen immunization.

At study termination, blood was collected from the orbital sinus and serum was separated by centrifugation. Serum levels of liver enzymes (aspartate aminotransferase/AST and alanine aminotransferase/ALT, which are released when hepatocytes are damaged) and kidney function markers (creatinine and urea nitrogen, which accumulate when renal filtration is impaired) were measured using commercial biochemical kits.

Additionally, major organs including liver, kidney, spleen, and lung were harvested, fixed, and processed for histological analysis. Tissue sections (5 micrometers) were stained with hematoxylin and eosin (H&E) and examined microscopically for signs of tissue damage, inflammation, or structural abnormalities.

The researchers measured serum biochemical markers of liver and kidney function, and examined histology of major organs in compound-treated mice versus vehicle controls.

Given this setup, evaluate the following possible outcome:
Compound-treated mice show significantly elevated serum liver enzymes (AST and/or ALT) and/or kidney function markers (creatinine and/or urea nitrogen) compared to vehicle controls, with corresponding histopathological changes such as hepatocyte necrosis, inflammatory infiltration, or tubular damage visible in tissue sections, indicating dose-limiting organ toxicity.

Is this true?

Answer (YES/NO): NO